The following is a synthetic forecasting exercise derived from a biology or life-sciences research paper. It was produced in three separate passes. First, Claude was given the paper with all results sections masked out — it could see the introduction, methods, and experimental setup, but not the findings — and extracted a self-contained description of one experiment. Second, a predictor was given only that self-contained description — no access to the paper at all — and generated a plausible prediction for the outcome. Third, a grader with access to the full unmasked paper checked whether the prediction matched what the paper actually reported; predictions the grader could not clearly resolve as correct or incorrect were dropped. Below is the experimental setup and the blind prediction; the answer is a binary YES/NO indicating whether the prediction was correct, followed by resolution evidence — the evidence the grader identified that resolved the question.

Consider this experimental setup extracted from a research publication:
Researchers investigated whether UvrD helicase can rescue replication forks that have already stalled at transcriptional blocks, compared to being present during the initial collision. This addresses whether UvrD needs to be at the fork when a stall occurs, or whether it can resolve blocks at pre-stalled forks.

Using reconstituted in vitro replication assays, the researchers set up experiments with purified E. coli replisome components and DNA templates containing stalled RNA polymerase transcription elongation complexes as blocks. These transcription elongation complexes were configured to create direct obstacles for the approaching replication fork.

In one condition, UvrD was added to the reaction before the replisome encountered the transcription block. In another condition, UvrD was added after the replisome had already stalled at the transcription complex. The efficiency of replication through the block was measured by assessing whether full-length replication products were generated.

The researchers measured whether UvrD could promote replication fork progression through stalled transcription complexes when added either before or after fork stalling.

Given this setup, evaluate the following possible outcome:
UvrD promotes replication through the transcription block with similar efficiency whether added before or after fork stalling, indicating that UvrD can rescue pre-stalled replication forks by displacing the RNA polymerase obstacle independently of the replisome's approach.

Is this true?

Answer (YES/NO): YES